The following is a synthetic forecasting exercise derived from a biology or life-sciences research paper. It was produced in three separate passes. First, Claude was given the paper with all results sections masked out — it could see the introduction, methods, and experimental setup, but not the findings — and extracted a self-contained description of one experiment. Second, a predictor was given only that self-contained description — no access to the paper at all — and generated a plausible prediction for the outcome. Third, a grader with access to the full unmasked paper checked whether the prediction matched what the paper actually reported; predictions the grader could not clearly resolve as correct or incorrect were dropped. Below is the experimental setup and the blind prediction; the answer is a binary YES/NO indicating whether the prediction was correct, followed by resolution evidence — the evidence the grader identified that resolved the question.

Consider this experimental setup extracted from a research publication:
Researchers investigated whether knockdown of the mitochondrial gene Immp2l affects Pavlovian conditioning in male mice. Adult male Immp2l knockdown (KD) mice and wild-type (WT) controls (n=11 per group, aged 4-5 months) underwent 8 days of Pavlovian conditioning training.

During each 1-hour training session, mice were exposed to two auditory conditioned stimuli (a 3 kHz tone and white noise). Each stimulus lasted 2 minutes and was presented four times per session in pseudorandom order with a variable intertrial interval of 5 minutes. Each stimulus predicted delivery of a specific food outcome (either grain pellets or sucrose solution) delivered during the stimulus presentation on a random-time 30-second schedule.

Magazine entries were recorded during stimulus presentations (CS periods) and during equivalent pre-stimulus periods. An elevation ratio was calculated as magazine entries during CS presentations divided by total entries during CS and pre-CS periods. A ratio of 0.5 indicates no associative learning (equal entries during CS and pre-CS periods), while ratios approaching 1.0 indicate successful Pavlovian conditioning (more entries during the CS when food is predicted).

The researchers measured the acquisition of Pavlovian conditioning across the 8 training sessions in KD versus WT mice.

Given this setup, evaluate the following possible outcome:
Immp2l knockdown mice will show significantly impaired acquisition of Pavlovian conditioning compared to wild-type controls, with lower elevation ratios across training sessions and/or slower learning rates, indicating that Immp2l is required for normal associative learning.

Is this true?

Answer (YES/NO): NO